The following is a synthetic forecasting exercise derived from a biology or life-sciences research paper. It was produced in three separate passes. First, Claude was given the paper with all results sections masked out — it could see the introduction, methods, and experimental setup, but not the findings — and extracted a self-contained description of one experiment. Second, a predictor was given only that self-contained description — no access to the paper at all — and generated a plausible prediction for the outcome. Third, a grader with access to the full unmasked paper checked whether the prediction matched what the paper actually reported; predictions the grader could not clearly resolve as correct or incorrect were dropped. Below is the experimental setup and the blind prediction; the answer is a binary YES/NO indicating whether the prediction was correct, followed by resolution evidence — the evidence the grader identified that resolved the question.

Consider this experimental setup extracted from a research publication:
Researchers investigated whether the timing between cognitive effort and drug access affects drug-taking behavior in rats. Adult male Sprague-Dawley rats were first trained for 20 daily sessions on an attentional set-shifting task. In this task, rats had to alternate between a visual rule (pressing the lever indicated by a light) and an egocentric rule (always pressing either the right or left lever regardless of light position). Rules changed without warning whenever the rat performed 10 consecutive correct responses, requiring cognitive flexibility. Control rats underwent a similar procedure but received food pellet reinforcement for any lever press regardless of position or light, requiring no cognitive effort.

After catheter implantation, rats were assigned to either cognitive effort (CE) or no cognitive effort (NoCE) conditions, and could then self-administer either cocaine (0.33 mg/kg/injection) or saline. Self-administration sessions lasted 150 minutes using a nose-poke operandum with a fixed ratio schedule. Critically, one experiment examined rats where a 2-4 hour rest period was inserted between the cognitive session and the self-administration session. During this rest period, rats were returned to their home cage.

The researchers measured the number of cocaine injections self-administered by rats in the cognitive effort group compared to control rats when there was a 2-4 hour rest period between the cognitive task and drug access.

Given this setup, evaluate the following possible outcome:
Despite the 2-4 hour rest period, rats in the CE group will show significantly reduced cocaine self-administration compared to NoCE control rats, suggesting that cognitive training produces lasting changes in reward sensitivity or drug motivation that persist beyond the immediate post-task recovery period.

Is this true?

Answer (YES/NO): YES